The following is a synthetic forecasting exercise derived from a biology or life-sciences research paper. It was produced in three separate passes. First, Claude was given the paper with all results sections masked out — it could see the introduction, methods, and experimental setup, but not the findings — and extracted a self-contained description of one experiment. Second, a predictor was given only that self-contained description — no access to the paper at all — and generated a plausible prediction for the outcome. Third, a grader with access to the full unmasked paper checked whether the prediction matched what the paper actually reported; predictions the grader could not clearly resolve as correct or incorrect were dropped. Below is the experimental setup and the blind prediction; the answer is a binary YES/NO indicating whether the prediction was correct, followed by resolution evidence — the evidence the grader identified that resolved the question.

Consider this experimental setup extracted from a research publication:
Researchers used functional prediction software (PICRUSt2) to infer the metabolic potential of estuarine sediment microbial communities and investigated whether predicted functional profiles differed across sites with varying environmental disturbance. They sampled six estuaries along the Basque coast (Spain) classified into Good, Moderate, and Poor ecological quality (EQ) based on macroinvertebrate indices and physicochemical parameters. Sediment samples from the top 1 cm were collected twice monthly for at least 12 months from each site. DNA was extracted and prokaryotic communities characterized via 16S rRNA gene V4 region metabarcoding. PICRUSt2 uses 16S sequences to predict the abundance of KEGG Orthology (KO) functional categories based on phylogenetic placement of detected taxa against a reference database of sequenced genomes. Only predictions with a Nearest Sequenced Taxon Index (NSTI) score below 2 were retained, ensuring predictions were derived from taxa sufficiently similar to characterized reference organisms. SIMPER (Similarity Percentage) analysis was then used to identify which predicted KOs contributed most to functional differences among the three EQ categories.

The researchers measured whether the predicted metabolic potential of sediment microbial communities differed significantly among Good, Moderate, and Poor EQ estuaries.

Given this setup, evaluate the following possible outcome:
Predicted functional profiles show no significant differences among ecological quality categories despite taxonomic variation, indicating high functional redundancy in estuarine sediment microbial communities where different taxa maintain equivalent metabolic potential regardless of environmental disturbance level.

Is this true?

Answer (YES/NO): YES